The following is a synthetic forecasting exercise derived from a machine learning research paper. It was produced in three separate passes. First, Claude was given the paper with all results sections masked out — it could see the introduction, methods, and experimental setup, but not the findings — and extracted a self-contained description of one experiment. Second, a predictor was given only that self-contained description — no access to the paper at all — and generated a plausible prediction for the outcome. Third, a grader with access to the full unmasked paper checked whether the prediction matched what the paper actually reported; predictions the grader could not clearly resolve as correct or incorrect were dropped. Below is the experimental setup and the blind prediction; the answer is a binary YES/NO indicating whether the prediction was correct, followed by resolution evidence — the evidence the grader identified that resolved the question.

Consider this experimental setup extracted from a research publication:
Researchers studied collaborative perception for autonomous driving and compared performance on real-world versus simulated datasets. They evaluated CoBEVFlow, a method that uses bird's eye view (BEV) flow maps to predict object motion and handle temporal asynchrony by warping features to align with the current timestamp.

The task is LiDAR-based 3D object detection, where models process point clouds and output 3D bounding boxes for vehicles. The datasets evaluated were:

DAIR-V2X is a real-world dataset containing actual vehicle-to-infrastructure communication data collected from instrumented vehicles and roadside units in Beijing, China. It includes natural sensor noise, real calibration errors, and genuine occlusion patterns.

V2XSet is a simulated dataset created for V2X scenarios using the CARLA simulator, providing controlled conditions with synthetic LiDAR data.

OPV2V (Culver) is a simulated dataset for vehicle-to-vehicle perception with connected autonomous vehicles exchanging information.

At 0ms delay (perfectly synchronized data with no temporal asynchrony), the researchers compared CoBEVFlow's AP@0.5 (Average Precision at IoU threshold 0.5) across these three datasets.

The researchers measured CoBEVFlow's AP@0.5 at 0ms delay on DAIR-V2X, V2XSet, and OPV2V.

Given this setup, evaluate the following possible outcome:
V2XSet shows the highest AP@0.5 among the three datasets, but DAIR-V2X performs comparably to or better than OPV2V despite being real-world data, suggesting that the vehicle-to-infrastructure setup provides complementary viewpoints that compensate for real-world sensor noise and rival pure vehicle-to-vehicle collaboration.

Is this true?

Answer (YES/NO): NO